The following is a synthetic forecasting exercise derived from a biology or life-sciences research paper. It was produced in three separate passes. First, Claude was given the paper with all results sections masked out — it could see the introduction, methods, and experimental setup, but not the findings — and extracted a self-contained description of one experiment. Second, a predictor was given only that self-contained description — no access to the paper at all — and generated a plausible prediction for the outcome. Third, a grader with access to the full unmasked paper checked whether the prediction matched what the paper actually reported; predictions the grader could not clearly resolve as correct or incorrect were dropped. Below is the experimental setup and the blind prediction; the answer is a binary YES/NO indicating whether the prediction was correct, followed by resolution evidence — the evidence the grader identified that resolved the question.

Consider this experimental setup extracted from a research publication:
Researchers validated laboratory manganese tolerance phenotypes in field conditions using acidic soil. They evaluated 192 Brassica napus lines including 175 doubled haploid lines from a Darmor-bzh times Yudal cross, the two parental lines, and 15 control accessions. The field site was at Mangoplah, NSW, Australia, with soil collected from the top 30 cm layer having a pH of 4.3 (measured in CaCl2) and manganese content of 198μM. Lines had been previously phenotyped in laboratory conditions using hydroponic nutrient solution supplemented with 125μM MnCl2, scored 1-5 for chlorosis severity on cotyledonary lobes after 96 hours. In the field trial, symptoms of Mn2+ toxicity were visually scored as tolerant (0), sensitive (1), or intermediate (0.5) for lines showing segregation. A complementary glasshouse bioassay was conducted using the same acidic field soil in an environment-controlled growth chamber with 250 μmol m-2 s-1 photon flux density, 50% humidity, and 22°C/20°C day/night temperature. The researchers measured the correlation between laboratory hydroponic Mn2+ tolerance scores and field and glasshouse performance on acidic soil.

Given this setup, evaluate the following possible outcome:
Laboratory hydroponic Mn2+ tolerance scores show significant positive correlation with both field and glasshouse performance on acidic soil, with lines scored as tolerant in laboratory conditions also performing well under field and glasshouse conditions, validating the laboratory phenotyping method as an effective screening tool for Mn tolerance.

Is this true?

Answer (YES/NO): YES